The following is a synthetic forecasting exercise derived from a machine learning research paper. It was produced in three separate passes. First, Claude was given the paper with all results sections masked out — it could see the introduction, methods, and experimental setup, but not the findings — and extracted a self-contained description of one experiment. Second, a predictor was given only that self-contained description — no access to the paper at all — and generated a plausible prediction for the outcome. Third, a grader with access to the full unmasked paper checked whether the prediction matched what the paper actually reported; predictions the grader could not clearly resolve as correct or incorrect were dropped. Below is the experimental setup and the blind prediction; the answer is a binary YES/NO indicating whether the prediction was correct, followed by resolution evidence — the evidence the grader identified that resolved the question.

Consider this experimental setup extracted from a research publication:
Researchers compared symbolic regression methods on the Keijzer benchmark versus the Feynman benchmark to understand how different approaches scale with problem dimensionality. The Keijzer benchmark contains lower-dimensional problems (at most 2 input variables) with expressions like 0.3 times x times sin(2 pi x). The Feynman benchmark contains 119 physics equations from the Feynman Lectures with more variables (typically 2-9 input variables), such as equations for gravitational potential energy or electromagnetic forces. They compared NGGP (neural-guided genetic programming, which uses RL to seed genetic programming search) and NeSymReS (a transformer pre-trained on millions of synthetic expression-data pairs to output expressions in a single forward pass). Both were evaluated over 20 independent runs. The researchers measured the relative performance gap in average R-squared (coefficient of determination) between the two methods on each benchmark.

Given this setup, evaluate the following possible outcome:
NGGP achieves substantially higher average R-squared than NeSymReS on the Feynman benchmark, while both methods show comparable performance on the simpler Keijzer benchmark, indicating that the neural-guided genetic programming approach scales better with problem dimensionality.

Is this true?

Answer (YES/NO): NO